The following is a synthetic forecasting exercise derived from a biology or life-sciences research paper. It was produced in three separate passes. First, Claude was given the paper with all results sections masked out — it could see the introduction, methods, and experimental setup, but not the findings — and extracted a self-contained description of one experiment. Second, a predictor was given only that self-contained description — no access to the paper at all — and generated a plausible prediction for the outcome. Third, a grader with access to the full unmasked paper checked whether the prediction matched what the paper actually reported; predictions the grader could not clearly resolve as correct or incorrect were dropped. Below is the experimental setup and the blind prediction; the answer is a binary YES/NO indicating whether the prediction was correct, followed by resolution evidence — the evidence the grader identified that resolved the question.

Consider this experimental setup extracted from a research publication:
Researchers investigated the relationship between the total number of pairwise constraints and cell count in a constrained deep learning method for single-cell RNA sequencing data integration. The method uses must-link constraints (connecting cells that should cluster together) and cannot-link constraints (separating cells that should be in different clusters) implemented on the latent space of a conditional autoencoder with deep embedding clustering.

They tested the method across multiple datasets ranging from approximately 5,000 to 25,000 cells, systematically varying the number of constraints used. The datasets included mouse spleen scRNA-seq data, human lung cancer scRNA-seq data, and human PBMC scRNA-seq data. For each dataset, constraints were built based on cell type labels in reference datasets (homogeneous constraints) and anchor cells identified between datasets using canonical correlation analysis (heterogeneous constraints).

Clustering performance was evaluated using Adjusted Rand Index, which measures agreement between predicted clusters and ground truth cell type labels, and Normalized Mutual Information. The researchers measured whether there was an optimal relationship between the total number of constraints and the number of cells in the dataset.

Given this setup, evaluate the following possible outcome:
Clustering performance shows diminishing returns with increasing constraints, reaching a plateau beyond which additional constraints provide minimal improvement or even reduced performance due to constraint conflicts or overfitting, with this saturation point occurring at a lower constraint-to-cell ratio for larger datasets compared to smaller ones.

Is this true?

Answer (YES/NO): NO